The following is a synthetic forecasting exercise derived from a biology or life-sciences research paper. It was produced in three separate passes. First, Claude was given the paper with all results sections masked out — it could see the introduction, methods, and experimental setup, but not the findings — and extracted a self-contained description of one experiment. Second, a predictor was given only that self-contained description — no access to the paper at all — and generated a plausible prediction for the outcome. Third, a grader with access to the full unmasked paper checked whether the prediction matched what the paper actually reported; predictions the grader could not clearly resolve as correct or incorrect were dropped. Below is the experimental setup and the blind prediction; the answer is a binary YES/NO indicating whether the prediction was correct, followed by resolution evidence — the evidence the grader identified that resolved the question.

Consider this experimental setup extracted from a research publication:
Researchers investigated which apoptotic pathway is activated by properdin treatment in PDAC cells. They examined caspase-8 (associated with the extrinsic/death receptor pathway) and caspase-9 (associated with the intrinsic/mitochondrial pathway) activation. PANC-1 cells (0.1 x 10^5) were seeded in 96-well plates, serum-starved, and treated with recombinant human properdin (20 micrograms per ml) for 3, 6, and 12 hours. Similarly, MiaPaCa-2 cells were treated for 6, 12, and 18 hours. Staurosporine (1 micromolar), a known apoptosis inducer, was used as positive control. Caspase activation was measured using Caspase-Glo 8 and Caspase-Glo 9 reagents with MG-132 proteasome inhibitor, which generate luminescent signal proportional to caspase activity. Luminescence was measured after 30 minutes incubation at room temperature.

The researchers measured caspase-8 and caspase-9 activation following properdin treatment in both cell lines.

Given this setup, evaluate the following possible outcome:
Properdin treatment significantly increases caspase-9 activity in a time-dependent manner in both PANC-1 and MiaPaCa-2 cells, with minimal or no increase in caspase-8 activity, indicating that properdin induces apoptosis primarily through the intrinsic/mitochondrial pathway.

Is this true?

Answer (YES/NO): NO